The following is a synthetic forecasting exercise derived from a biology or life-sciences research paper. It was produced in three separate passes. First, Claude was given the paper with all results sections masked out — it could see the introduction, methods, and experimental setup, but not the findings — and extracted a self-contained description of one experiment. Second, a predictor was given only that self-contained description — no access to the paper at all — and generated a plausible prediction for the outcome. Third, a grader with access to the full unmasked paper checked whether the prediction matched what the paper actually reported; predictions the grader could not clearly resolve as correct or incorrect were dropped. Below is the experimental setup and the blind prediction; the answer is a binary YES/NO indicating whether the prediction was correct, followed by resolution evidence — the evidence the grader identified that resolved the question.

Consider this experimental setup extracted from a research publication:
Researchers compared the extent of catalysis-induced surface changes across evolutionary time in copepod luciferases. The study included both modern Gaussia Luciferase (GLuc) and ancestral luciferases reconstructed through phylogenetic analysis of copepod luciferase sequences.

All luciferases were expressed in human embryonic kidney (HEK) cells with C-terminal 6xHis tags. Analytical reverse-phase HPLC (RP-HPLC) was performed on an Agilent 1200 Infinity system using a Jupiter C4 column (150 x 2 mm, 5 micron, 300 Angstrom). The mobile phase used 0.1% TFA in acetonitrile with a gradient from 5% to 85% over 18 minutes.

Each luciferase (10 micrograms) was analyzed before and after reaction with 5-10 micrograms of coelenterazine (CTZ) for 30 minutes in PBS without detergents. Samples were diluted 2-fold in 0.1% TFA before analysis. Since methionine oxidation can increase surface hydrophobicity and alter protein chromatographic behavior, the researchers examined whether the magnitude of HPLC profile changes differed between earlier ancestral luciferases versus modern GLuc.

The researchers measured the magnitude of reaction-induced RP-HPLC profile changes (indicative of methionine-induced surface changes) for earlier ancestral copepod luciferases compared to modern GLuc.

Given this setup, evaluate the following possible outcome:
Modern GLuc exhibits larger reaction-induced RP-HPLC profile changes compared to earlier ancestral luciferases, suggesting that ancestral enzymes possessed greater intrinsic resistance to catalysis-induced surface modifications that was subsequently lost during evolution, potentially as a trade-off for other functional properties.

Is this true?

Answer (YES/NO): NO